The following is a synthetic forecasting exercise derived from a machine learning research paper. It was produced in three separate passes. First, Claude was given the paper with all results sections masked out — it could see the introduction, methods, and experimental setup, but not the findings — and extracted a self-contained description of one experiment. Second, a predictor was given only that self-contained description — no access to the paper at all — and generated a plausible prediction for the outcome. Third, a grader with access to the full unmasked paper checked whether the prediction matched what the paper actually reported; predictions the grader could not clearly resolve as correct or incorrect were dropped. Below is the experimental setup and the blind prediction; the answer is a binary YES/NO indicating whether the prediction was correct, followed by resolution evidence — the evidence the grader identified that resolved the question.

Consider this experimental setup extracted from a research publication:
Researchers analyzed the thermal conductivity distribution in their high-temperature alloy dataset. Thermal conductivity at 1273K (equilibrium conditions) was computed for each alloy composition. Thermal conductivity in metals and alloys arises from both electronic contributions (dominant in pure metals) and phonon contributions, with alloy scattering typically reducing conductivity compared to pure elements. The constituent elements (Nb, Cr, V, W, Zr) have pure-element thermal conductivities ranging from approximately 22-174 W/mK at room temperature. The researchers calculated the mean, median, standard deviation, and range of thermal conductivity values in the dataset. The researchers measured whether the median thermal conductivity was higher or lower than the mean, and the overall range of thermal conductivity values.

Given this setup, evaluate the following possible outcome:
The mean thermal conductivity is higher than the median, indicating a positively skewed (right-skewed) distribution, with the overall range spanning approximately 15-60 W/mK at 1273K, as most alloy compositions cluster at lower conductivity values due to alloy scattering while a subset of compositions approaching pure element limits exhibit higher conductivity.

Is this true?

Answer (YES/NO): NO